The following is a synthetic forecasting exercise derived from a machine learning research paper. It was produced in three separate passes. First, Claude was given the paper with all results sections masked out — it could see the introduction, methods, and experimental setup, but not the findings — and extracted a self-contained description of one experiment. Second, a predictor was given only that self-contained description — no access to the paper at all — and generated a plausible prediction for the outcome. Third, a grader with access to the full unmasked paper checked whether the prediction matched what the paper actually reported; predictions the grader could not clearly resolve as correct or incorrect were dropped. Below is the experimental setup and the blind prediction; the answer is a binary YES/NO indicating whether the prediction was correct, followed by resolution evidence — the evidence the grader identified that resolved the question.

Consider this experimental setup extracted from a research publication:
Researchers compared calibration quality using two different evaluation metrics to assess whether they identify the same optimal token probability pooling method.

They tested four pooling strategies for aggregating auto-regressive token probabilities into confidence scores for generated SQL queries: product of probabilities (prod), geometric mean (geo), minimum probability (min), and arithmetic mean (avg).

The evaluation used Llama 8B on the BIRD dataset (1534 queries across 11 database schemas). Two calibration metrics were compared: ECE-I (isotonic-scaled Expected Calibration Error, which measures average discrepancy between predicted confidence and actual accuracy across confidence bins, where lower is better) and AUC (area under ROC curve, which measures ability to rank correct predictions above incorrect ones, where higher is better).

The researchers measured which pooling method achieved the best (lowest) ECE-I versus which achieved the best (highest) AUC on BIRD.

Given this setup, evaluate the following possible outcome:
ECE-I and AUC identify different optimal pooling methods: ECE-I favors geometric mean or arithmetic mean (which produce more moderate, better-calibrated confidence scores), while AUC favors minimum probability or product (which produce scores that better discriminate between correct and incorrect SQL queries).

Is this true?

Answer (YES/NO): YES